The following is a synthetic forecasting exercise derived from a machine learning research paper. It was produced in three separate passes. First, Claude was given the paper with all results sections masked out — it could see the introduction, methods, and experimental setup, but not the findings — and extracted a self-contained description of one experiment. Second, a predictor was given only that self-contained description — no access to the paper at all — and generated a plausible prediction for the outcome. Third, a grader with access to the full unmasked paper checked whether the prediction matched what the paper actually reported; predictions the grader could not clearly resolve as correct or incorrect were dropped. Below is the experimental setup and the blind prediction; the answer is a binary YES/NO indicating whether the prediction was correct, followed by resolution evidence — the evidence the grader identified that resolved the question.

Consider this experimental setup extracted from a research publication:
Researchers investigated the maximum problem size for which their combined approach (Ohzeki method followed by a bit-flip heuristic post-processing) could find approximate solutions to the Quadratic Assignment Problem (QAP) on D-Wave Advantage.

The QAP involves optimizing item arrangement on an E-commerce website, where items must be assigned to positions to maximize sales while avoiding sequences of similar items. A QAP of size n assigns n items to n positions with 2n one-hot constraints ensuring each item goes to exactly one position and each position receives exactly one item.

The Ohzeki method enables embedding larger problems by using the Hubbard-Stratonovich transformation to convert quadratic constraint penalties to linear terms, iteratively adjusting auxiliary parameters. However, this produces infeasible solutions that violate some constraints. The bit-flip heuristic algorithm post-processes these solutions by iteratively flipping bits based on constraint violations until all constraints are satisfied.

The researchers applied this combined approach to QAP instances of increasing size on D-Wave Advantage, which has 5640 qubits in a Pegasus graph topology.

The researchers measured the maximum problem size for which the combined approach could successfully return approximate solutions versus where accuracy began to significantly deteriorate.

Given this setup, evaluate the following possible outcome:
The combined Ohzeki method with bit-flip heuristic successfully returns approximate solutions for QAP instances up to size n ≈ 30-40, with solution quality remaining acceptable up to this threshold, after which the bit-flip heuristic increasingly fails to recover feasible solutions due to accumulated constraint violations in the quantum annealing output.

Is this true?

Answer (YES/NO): NO